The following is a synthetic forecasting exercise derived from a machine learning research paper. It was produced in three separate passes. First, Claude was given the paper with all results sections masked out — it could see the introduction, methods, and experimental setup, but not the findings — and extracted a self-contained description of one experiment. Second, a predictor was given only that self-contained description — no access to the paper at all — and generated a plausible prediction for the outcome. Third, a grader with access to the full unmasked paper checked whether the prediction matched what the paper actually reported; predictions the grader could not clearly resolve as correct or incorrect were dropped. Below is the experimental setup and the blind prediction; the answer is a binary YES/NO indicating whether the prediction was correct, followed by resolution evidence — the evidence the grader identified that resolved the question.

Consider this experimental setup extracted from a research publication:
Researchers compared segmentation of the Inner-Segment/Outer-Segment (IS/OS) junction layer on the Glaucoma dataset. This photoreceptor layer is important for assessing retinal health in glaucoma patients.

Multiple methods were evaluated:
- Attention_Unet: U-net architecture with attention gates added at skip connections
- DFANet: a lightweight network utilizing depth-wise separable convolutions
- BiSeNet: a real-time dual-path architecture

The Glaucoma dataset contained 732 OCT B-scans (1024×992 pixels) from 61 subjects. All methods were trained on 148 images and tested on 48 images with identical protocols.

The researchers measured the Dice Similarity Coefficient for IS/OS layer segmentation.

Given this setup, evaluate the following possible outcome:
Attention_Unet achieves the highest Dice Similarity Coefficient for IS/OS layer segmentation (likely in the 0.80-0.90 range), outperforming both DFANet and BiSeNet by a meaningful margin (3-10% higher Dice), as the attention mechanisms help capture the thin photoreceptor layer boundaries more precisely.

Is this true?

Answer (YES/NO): NO